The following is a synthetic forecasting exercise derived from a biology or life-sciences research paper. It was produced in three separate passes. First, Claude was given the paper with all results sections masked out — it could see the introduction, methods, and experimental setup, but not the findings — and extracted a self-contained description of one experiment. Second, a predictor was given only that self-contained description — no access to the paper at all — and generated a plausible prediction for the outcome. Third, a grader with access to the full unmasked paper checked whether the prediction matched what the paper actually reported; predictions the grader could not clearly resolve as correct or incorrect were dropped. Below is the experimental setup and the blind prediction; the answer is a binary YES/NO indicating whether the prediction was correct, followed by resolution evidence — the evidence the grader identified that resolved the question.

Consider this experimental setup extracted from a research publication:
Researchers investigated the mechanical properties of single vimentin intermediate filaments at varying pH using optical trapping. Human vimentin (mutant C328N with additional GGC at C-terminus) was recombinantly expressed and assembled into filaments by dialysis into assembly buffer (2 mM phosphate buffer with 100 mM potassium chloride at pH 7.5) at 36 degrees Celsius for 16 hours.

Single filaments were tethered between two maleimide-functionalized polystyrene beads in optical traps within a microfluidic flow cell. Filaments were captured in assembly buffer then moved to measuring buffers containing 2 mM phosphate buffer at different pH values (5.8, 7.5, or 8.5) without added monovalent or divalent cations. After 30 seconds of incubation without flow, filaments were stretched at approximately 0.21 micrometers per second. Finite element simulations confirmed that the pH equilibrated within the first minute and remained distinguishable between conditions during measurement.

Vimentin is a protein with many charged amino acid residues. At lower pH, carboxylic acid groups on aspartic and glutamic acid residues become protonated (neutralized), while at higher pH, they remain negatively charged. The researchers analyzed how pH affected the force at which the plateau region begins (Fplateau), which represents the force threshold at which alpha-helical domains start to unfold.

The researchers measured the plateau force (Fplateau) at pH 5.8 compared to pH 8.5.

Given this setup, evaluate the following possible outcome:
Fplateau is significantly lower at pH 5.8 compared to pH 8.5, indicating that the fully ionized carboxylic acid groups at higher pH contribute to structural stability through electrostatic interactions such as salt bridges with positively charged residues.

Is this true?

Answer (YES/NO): NO